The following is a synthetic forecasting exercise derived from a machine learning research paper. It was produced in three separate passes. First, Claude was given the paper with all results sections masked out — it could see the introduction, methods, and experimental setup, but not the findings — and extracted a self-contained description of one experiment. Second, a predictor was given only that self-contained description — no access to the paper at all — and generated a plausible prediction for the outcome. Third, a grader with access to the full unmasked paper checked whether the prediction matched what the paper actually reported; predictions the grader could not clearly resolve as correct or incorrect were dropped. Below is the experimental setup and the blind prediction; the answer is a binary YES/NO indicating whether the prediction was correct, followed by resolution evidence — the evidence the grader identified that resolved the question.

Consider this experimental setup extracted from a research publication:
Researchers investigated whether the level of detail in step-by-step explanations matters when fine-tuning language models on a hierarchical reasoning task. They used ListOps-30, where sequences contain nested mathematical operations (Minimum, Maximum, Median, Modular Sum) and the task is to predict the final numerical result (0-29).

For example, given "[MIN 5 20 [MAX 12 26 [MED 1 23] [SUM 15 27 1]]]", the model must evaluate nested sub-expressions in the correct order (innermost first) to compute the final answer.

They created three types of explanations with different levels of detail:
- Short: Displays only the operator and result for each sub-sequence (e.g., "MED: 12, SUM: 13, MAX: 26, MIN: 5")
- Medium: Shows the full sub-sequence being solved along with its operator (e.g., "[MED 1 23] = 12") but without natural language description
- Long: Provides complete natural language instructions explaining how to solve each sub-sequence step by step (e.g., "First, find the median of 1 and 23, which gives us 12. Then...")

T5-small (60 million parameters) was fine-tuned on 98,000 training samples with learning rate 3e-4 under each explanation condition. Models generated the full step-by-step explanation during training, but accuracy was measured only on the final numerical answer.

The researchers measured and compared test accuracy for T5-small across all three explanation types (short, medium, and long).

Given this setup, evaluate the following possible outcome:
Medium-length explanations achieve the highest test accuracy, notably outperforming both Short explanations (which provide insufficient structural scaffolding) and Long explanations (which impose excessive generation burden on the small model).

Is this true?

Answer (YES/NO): NO